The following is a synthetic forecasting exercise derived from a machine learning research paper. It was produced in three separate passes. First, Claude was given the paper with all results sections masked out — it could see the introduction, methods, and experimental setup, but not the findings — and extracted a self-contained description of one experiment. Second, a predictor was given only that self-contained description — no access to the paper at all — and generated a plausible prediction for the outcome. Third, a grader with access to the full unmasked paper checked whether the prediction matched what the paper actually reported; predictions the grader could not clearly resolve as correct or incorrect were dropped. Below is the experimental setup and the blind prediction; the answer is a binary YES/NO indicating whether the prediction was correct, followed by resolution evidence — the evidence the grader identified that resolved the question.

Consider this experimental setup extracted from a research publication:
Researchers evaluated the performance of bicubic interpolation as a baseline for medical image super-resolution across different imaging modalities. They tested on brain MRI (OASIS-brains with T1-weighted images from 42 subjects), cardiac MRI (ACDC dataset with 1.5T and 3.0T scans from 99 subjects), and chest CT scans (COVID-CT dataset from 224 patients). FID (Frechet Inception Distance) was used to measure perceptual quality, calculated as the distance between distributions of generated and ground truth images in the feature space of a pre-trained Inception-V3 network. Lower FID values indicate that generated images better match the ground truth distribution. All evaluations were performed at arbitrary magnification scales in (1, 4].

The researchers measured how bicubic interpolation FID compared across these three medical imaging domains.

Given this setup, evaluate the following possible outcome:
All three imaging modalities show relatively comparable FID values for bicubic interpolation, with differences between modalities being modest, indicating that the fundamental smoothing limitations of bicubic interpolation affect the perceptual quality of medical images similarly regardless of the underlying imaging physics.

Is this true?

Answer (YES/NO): NO